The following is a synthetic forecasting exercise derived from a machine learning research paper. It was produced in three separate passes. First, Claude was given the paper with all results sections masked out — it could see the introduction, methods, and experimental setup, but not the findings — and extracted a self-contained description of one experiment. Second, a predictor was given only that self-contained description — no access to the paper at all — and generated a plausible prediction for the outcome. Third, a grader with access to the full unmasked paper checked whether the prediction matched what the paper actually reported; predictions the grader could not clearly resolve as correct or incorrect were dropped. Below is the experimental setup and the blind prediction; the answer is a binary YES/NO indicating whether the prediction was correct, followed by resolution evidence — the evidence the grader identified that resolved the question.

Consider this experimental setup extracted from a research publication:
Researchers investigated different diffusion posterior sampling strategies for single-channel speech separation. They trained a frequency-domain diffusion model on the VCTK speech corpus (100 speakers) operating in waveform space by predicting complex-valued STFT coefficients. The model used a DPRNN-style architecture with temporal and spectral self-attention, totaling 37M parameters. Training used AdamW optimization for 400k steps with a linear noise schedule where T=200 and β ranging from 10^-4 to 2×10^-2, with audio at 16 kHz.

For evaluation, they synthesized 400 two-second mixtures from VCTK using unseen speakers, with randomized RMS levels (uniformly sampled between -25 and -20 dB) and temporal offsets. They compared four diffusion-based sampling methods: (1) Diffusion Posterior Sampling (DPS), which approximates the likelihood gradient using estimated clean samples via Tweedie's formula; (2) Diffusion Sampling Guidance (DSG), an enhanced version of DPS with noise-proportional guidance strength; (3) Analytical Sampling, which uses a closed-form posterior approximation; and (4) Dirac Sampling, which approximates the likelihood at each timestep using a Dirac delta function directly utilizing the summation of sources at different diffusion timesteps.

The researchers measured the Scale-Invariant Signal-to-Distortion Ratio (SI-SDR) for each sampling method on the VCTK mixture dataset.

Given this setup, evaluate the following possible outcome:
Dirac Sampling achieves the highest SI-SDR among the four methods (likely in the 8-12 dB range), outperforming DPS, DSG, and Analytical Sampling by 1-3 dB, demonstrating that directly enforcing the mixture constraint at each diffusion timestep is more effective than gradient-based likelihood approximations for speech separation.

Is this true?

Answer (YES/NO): NO